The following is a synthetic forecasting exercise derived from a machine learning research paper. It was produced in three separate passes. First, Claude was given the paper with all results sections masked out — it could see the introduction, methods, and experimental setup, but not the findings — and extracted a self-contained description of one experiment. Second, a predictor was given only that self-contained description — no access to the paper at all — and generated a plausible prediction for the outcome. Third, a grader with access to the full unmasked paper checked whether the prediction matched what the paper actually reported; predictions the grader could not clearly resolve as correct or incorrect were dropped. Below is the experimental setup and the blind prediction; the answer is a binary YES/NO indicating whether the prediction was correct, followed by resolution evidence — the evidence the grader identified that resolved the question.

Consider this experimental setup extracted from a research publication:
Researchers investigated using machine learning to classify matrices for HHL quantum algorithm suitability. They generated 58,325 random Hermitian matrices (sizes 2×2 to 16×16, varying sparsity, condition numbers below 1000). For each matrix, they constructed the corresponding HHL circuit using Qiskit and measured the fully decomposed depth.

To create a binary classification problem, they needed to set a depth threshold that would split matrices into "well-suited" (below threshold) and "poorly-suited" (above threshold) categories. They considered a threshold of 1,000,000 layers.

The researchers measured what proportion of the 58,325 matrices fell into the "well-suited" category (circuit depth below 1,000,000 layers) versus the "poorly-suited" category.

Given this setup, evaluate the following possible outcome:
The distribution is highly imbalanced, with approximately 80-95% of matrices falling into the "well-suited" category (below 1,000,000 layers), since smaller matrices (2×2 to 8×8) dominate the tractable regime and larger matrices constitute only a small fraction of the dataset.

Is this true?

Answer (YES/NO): NO